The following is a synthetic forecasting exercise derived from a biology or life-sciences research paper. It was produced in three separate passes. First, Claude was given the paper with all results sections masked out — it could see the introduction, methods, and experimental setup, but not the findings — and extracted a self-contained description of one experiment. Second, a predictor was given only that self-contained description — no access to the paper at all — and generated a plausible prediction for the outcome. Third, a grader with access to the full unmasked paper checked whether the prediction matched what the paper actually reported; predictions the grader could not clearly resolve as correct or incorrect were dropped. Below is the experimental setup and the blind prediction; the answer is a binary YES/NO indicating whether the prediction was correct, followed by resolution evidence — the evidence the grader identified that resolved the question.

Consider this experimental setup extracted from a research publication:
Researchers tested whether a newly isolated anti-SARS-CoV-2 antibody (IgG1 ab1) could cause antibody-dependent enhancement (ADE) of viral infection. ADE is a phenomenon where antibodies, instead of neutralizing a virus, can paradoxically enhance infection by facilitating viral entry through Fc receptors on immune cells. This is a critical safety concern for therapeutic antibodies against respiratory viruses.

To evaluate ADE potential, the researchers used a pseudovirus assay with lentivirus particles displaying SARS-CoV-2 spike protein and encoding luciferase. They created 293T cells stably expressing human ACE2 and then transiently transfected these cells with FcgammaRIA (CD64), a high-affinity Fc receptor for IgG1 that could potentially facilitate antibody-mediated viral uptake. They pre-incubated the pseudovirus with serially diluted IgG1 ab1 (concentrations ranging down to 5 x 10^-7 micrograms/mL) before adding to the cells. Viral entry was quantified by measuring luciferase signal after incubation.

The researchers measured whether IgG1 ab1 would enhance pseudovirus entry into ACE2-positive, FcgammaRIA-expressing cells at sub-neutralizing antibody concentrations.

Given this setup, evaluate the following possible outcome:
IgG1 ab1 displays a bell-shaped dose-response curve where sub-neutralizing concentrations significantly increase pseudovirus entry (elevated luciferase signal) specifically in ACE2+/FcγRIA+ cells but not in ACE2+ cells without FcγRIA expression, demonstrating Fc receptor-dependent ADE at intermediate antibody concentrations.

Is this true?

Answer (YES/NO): NO